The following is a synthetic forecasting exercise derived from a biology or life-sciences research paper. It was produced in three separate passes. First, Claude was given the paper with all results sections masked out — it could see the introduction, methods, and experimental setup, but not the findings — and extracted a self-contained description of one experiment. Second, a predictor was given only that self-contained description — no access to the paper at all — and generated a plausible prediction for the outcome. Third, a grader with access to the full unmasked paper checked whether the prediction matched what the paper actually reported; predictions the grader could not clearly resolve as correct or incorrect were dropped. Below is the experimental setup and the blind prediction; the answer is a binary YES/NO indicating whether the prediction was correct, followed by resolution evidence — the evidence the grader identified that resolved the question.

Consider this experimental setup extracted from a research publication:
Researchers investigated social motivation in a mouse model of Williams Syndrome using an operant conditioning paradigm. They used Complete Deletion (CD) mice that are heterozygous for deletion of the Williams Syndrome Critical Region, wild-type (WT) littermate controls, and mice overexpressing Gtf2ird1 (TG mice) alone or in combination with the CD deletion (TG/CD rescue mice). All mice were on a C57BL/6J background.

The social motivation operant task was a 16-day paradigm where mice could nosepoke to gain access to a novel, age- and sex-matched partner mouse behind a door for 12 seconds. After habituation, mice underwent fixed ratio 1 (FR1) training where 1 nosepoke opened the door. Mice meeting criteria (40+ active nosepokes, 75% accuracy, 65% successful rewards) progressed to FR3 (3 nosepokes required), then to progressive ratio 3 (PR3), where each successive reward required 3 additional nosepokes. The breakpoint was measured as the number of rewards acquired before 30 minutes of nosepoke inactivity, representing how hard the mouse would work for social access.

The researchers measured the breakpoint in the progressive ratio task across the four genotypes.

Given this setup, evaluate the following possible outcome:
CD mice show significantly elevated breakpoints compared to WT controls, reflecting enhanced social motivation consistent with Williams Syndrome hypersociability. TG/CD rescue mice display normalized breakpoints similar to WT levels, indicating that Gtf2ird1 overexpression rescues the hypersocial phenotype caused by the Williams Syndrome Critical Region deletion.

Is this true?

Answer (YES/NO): NO